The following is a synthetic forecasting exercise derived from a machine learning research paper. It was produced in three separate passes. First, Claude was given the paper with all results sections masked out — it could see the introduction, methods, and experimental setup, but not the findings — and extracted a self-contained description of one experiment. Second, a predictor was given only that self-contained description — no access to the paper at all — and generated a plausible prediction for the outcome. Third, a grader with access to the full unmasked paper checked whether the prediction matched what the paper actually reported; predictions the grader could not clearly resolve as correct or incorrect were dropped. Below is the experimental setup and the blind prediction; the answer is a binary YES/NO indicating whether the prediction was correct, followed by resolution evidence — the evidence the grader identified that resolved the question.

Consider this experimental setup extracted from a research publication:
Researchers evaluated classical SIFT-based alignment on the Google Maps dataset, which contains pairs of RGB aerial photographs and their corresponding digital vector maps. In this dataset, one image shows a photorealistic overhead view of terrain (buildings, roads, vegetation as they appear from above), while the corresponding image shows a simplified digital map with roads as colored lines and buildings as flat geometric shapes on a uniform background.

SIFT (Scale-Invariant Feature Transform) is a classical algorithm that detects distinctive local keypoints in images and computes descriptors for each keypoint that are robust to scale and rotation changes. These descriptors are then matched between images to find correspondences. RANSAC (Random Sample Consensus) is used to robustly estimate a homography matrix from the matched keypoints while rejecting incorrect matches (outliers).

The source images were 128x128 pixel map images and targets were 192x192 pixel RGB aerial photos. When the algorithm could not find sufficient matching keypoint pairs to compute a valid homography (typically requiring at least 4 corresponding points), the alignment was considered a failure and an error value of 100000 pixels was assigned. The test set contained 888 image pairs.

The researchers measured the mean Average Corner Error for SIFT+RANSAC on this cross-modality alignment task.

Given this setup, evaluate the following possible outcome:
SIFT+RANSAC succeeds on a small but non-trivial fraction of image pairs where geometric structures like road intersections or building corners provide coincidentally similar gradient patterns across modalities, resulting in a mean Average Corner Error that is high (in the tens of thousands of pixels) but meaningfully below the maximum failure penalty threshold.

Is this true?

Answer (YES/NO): NO